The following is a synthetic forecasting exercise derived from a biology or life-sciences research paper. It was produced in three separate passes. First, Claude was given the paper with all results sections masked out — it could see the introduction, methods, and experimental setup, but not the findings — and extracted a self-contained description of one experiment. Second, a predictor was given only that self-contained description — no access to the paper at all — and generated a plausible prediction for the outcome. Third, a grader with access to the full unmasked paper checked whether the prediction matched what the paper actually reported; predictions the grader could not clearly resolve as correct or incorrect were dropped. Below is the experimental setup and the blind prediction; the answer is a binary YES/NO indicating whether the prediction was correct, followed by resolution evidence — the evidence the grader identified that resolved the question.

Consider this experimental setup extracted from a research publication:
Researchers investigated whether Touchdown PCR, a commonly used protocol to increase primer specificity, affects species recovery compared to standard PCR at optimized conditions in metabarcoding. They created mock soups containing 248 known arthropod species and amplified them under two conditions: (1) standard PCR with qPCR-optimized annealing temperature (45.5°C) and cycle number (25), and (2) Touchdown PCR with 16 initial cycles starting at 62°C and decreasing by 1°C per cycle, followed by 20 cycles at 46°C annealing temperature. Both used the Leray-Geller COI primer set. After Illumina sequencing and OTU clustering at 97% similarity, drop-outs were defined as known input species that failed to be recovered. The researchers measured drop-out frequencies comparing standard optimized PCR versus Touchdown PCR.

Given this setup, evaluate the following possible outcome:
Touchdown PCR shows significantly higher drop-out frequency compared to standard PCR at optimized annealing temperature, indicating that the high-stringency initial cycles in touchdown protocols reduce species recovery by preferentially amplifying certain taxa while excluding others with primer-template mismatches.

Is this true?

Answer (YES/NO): YES